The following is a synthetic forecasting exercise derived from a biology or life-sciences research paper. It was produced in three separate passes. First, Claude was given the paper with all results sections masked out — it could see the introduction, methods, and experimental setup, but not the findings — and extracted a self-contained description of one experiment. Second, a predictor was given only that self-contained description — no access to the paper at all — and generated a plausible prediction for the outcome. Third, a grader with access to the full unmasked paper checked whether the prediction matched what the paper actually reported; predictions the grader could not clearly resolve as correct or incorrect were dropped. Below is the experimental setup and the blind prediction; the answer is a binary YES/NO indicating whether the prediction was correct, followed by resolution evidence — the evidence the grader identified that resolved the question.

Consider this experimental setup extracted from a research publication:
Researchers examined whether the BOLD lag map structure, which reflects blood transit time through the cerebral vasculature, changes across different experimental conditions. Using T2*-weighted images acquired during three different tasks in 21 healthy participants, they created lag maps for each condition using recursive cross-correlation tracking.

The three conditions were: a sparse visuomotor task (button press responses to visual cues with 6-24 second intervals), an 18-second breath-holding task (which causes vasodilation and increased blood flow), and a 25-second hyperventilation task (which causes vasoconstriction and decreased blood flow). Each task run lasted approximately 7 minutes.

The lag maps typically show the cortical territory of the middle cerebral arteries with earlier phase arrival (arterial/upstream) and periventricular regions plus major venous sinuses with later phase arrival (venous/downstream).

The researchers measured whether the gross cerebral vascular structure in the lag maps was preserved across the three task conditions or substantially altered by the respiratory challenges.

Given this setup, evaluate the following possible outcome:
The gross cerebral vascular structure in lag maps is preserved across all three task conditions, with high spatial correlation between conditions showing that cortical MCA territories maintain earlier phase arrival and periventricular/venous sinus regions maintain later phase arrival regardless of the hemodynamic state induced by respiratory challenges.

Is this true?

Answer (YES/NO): YES